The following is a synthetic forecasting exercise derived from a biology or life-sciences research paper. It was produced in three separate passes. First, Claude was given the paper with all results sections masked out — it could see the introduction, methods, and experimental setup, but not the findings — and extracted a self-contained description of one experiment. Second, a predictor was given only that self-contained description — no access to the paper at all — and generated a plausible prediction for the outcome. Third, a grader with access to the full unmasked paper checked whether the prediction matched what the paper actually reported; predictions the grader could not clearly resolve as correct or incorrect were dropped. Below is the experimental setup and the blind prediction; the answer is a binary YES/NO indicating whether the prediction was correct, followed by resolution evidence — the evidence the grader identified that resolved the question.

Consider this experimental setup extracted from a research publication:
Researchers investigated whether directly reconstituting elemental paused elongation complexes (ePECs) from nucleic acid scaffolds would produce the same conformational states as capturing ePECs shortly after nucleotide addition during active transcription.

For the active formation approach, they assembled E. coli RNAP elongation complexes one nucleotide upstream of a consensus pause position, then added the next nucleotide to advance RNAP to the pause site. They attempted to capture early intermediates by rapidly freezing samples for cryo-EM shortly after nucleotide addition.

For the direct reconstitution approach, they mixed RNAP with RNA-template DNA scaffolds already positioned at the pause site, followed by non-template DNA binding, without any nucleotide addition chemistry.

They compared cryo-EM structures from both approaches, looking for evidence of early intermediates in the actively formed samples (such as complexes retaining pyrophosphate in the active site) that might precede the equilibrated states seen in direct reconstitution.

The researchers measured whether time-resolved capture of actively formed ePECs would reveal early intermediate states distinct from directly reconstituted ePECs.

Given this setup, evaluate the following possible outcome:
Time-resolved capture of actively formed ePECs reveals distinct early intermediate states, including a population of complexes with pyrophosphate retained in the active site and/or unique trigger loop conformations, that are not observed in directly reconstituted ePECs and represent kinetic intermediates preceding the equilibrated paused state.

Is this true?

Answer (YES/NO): NO